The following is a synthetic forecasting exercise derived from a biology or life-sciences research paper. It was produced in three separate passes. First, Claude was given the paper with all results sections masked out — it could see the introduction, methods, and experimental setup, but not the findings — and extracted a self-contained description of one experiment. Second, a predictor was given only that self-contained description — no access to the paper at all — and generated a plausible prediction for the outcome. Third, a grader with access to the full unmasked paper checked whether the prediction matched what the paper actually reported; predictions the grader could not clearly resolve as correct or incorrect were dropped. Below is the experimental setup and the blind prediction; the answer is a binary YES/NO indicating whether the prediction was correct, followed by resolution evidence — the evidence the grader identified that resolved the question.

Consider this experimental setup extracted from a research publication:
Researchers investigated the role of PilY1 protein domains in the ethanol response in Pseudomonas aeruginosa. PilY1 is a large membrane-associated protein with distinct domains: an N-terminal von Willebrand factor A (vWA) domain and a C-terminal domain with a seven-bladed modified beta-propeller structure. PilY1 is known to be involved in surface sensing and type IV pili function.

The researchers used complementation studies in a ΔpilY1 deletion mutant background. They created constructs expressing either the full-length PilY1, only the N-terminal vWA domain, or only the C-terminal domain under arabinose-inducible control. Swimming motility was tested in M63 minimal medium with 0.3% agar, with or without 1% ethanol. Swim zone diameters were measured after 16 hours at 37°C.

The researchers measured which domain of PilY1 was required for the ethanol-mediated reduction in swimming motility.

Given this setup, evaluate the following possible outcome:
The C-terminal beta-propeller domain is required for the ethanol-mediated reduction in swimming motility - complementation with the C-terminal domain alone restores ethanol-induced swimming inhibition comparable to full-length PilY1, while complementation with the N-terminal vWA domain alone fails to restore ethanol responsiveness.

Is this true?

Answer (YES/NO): NO